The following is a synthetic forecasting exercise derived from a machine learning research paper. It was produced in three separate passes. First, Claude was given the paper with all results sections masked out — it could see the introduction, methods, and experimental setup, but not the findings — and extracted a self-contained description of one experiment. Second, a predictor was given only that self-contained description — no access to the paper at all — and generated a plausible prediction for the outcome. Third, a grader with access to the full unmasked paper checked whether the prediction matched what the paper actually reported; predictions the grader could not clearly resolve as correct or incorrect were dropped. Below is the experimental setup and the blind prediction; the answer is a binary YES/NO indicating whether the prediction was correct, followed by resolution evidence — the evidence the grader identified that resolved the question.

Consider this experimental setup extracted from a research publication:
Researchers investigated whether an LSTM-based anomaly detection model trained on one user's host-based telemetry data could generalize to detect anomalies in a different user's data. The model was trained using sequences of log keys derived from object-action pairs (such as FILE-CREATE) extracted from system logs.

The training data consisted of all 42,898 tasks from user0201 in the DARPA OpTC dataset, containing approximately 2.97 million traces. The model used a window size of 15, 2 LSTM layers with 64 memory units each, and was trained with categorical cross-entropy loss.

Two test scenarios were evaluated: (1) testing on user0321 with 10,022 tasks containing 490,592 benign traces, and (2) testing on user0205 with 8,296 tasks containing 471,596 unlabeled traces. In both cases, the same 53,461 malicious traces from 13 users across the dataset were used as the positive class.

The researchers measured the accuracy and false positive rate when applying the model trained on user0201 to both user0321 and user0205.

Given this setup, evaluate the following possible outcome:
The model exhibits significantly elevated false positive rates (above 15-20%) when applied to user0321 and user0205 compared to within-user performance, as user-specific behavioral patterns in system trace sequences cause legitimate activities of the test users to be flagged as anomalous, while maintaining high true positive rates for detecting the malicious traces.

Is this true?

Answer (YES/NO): NO